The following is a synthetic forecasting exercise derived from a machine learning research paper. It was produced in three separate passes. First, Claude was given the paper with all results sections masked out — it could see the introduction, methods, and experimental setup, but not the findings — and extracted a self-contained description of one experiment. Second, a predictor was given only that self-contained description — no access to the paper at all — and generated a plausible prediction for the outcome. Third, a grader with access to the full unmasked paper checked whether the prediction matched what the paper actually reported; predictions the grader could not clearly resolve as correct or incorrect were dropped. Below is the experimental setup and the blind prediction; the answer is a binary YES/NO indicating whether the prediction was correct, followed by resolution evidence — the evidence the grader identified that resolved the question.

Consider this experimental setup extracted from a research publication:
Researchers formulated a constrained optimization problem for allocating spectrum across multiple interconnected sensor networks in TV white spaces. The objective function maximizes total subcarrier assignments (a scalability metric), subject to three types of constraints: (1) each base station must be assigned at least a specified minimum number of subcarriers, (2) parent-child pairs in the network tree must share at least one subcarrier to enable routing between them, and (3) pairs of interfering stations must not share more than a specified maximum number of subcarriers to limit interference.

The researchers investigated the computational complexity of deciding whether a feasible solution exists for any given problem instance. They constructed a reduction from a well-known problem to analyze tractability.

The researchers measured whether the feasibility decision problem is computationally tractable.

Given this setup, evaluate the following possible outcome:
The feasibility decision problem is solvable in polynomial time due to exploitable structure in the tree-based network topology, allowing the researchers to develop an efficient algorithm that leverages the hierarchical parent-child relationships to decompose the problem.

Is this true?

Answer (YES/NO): NO